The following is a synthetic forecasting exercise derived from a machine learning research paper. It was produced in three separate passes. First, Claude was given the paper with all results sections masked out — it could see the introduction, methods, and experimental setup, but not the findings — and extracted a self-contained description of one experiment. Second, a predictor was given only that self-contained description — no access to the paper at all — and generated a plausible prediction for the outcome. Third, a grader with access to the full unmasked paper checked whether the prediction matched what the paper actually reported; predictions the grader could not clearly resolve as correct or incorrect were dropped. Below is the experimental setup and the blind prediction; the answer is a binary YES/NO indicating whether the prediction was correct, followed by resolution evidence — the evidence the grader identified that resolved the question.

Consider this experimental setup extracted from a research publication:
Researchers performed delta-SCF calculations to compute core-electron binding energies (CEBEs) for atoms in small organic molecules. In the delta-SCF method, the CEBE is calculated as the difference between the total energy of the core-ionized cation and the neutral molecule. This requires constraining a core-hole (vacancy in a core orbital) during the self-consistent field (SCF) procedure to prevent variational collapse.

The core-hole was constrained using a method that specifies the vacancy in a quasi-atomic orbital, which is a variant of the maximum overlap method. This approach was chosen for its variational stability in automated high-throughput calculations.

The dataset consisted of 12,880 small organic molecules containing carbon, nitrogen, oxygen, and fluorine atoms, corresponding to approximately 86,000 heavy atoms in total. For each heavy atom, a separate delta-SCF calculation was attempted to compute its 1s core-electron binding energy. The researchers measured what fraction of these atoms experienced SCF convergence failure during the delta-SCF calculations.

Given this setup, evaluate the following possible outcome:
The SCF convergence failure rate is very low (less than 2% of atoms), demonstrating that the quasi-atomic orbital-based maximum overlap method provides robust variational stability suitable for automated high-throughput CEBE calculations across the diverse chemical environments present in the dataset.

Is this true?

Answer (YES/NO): YES